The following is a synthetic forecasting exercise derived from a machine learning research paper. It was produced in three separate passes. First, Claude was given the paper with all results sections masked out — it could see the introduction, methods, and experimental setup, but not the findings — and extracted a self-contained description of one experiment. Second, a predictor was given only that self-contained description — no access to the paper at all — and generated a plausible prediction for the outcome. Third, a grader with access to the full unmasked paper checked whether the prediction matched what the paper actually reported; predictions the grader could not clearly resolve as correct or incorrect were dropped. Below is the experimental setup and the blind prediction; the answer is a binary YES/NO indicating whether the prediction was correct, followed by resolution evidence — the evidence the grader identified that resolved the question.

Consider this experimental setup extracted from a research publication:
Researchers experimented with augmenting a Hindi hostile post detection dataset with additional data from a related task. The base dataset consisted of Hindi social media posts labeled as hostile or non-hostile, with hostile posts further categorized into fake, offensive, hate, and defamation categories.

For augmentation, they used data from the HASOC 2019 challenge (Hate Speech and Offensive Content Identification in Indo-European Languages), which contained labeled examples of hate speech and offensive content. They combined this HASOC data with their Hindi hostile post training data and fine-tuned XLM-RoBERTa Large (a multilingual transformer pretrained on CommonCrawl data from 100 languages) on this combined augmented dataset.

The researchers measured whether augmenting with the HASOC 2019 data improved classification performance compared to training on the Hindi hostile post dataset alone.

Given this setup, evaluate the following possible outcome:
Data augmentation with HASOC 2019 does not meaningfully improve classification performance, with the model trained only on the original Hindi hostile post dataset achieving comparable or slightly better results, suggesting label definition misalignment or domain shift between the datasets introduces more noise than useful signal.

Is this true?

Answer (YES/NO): YES